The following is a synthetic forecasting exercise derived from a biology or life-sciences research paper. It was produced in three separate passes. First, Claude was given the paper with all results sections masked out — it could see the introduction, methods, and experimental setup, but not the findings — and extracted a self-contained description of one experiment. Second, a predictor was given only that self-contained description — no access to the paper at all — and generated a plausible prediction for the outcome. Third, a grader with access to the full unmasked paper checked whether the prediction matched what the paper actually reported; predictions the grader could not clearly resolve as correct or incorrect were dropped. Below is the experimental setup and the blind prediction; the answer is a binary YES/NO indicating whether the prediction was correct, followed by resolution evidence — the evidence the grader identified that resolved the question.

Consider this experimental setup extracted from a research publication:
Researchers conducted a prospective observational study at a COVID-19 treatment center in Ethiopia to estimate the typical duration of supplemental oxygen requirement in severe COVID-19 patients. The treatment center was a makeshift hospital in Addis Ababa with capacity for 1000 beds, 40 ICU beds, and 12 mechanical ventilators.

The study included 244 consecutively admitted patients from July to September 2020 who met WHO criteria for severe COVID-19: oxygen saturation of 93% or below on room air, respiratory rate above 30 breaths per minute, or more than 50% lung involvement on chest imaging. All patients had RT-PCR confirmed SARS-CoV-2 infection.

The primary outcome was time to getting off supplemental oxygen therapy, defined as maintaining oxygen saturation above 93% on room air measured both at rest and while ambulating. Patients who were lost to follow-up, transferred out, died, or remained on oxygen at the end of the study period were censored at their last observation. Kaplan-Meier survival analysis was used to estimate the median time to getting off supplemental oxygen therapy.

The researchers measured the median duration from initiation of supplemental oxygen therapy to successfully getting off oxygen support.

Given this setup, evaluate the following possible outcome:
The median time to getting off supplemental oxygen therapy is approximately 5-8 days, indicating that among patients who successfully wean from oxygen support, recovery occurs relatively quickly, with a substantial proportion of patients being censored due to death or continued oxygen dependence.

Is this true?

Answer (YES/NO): YES